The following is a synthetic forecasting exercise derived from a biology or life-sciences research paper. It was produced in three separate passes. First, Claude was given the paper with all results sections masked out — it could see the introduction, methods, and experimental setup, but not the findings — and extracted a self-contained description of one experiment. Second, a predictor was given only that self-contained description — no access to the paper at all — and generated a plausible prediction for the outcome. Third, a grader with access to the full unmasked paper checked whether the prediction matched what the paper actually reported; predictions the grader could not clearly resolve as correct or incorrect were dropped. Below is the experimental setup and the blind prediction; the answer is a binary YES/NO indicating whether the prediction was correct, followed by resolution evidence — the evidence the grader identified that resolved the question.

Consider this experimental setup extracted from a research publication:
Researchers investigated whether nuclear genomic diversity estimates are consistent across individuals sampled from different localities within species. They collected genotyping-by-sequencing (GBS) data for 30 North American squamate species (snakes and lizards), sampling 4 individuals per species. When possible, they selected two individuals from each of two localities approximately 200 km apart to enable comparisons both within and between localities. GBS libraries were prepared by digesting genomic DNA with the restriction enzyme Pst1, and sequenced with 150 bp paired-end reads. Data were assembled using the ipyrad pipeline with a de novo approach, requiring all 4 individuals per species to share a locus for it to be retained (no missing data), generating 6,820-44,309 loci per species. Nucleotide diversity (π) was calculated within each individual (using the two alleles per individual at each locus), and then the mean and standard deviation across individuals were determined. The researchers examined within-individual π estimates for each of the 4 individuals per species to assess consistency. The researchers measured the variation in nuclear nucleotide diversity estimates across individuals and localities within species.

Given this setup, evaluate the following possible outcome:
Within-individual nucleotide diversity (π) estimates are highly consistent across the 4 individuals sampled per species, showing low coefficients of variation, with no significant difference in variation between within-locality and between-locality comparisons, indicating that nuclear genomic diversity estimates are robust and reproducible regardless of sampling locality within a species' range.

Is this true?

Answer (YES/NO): NO